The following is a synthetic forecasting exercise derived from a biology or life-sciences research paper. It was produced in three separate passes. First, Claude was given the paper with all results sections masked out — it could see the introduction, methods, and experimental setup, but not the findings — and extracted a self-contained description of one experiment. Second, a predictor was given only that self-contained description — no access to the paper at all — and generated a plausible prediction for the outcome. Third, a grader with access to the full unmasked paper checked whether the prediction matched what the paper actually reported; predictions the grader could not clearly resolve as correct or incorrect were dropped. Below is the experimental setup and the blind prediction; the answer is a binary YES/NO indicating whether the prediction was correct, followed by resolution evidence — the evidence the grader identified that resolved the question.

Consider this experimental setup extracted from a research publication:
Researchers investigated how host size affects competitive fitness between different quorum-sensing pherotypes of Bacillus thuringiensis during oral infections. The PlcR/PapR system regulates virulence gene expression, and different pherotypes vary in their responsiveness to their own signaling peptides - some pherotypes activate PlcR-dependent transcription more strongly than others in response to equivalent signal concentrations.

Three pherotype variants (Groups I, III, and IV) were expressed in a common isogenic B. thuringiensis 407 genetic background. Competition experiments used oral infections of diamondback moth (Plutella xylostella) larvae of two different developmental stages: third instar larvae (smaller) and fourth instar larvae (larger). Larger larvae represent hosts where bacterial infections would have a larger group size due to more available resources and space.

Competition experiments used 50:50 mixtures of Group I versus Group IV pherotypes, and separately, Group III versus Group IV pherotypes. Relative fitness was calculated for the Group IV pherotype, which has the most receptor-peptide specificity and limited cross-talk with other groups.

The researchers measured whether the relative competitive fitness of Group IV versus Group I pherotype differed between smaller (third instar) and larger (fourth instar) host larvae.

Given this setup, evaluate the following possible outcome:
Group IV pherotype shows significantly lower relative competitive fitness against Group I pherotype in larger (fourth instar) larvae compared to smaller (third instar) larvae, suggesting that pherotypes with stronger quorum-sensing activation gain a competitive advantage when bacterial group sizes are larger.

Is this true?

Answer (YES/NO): NO